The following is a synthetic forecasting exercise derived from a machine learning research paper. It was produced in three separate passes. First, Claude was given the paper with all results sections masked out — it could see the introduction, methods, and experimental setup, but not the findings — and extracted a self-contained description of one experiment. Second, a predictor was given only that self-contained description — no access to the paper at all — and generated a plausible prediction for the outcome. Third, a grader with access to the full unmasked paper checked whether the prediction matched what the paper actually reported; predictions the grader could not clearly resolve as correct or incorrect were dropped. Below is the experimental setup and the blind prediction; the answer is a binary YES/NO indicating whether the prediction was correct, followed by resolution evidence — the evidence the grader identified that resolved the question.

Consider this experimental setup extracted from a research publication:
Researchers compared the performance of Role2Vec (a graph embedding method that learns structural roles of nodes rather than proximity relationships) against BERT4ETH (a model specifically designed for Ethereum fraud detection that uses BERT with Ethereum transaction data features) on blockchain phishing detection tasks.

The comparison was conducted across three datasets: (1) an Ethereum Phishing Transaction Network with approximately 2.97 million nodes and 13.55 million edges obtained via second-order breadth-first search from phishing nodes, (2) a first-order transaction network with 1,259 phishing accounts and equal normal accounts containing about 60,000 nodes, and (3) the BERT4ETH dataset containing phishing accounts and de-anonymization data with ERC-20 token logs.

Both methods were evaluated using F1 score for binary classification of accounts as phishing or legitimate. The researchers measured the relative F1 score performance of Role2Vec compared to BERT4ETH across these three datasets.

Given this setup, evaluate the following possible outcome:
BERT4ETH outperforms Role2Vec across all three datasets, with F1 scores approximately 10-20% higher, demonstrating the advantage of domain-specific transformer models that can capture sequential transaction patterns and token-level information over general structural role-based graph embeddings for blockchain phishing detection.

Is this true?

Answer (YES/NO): NO